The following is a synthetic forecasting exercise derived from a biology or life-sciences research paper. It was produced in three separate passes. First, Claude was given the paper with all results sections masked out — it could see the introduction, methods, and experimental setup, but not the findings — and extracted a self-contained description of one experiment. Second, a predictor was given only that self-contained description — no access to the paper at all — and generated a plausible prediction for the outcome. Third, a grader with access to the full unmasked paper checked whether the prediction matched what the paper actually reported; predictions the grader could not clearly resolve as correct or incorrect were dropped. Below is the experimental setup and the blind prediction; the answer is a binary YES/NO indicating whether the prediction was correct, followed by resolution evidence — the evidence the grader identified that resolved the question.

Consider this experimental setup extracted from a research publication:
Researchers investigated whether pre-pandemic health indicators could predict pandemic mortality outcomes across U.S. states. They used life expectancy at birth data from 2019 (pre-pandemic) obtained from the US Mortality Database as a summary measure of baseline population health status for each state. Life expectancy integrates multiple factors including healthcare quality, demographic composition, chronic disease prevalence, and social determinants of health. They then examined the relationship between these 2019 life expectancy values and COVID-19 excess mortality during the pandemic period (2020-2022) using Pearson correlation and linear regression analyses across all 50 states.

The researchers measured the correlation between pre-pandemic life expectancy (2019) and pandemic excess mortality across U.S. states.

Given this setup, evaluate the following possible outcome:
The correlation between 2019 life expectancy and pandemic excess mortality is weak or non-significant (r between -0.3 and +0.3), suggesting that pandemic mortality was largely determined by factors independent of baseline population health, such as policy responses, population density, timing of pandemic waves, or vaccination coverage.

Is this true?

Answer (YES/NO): NO